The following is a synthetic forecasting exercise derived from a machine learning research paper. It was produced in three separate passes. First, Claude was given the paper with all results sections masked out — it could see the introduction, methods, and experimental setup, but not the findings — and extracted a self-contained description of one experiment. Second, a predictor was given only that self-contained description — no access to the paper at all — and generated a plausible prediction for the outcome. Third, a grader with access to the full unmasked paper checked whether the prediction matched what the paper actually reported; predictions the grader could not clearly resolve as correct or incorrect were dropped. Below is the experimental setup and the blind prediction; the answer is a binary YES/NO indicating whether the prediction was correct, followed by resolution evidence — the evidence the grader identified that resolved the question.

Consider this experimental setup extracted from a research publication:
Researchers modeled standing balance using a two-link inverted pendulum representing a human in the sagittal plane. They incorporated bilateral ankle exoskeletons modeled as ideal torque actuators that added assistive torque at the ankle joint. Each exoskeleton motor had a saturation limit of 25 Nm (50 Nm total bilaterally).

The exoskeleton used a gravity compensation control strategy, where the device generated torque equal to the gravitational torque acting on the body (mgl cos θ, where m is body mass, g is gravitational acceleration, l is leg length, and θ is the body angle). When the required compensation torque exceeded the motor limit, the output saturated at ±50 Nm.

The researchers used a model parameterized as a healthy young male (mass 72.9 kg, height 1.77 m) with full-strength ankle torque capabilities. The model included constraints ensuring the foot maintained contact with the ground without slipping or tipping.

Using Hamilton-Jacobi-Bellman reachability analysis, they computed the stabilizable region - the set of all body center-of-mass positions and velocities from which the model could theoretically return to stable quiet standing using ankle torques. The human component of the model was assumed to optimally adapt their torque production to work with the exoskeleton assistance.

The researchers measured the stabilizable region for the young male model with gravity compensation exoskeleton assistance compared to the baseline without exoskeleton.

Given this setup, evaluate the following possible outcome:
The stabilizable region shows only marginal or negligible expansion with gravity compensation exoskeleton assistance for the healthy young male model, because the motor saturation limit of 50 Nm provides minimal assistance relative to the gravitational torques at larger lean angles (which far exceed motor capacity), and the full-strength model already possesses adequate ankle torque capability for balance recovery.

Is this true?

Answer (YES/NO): NO